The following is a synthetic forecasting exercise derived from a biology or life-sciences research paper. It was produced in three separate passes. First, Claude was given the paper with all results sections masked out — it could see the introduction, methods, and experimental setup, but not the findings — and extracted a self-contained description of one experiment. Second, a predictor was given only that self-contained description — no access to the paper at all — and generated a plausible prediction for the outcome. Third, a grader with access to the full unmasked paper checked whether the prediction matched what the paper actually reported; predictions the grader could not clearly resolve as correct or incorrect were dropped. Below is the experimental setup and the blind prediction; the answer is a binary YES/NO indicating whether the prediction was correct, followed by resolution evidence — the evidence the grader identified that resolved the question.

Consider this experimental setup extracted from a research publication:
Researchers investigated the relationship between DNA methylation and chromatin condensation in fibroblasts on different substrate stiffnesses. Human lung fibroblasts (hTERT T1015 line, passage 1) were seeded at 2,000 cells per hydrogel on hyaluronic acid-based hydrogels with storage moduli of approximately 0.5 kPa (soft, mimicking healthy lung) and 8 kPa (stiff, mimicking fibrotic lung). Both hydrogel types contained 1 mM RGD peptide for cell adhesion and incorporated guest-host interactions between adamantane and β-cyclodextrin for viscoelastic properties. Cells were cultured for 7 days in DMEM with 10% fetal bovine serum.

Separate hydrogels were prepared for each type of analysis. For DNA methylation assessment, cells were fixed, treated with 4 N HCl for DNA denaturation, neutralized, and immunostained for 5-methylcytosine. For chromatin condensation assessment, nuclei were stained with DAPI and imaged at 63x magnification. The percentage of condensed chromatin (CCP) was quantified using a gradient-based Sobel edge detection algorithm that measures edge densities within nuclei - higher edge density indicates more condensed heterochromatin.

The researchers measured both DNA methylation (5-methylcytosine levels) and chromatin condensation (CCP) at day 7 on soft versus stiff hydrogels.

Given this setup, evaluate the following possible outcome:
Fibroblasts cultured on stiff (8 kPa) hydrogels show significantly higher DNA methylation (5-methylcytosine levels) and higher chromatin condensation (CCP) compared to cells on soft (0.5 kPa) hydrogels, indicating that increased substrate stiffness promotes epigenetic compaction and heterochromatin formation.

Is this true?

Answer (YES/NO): NO